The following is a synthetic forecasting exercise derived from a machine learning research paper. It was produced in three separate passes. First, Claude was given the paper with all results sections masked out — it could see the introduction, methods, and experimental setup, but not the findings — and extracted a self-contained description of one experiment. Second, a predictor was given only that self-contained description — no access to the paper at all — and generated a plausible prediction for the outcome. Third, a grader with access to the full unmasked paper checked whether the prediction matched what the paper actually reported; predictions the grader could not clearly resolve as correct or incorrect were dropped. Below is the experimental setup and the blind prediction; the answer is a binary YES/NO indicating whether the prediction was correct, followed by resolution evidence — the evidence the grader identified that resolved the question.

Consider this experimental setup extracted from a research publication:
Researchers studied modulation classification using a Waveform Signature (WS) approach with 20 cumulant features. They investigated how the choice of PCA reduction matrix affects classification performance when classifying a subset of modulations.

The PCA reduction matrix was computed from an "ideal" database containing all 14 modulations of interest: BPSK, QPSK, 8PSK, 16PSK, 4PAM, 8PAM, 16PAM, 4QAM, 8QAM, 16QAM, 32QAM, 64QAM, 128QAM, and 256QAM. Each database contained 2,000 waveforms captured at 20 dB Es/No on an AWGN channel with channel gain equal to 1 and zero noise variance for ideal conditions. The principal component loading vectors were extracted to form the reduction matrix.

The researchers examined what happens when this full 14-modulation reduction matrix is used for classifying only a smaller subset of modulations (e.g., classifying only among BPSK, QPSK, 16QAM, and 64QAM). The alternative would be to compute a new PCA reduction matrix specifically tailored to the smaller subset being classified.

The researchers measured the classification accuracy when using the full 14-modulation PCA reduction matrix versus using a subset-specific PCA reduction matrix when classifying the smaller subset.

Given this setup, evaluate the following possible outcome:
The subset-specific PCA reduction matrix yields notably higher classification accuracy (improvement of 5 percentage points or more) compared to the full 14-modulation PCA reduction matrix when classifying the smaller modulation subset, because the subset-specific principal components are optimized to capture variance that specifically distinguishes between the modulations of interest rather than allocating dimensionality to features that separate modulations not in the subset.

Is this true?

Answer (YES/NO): NO